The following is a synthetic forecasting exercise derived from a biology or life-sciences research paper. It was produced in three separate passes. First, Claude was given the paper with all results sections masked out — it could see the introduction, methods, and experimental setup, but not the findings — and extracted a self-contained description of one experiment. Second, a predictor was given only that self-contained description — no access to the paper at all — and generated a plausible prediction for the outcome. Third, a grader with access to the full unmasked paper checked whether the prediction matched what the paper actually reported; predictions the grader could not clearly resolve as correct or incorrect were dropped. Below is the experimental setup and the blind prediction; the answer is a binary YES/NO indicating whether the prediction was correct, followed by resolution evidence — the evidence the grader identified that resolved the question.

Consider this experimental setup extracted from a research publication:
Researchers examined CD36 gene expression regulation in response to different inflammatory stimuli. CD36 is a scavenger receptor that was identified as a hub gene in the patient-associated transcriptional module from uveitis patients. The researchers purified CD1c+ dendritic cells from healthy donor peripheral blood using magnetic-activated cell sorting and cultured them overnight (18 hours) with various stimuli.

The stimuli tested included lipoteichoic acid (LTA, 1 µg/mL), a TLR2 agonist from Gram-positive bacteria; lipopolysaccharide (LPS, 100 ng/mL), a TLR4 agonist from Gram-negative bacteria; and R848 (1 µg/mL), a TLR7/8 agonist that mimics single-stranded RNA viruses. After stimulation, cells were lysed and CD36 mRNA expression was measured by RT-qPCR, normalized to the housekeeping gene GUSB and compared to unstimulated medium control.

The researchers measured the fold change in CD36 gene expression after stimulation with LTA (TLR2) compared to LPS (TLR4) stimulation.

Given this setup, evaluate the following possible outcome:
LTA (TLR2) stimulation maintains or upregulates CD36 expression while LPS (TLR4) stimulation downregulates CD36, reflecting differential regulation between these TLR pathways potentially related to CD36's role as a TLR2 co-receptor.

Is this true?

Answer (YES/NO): NO